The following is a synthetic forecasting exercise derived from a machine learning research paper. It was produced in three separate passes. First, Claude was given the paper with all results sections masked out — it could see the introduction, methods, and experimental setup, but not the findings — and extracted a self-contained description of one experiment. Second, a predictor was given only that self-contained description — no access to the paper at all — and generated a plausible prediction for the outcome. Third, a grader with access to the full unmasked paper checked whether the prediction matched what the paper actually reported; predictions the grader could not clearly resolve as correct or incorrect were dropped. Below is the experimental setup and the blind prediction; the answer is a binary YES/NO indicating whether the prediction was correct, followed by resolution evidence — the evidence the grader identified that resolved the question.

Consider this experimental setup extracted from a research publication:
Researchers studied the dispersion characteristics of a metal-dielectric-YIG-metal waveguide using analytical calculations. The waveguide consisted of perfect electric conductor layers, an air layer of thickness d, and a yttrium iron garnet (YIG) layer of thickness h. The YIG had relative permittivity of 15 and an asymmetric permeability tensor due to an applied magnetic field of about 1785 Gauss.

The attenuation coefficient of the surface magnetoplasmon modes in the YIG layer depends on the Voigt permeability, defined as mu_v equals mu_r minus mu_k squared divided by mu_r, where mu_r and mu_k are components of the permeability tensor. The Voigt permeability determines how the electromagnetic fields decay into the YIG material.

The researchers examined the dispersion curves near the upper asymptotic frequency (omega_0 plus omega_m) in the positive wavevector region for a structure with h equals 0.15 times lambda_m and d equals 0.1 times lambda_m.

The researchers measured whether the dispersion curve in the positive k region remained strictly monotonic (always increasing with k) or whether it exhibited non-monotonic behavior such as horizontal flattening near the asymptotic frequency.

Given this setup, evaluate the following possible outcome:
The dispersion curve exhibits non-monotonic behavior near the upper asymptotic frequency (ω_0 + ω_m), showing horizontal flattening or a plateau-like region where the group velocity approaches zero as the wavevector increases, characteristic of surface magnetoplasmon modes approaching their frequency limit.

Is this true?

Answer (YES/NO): YES